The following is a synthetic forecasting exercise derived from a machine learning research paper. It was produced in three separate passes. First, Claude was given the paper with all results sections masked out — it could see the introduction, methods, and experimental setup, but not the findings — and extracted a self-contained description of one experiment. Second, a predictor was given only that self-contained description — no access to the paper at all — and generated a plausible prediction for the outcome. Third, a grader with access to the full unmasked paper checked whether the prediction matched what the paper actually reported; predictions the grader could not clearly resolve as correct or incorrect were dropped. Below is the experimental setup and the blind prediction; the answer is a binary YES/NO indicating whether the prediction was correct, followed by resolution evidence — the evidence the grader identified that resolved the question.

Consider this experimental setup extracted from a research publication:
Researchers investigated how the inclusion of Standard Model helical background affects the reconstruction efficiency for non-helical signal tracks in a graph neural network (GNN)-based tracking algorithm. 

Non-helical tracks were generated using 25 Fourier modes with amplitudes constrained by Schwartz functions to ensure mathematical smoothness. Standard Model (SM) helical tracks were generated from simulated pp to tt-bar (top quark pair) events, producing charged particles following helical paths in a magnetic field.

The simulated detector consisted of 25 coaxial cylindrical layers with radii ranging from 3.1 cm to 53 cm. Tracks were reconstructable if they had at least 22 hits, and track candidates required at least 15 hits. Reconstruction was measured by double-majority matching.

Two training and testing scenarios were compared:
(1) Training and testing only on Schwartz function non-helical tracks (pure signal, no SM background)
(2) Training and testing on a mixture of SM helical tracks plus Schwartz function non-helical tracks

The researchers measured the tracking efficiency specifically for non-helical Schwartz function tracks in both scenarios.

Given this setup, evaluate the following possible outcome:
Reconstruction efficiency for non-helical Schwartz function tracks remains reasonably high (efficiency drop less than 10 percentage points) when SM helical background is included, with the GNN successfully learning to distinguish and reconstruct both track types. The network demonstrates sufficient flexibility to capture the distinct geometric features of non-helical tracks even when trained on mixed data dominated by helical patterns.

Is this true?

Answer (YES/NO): NO